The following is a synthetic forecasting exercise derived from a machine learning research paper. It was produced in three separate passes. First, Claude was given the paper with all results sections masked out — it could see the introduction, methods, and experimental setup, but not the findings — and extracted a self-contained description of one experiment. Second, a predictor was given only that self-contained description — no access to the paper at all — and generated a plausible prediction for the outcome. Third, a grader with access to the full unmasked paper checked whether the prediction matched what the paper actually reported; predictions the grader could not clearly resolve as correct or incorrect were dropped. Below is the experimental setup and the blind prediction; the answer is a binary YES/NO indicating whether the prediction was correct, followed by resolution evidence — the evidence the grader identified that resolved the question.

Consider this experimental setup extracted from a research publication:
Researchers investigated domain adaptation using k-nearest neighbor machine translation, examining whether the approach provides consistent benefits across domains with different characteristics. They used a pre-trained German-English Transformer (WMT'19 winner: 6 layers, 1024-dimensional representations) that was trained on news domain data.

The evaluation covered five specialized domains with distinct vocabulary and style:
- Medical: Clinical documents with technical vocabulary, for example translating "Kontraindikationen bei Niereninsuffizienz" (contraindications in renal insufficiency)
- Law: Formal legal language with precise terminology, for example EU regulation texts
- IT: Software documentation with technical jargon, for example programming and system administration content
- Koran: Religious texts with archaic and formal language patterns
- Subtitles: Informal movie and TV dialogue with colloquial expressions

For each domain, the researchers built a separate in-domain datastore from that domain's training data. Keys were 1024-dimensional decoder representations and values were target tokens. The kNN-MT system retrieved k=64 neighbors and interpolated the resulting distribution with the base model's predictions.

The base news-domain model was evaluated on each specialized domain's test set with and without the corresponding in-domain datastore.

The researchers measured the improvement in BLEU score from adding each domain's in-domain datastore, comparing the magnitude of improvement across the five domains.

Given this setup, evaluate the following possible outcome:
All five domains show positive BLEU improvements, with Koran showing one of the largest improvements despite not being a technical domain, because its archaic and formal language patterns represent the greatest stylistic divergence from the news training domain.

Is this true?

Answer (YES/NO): NO